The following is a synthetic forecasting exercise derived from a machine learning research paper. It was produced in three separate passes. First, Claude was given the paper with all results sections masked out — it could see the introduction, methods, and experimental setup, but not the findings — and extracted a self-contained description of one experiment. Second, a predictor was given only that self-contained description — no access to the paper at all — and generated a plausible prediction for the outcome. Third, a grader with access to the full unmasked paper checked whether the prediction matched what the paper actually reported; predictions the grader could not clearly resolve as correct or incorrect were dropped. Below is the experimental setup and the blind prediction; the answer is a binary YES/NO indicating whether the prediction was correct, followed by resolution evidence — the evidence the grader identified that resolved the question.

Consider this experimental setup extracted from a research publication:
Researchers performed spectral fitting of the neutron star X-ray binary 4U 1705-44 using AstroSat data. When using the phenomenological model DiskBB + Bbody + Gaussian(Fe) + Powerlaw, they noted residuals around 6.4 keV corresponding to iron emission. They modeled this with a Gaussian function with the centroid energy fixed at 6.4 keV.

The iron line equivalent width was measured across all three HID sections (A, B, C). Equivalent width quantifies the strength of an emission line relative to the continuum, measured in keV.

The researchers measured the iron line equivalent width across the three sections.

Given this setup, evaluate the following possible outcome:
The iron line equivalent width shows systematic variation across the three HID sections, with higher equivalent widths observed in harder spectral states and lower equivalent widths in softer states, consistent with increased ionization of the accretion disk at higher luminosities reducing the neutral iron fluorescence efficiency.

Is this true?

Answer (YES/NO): NO